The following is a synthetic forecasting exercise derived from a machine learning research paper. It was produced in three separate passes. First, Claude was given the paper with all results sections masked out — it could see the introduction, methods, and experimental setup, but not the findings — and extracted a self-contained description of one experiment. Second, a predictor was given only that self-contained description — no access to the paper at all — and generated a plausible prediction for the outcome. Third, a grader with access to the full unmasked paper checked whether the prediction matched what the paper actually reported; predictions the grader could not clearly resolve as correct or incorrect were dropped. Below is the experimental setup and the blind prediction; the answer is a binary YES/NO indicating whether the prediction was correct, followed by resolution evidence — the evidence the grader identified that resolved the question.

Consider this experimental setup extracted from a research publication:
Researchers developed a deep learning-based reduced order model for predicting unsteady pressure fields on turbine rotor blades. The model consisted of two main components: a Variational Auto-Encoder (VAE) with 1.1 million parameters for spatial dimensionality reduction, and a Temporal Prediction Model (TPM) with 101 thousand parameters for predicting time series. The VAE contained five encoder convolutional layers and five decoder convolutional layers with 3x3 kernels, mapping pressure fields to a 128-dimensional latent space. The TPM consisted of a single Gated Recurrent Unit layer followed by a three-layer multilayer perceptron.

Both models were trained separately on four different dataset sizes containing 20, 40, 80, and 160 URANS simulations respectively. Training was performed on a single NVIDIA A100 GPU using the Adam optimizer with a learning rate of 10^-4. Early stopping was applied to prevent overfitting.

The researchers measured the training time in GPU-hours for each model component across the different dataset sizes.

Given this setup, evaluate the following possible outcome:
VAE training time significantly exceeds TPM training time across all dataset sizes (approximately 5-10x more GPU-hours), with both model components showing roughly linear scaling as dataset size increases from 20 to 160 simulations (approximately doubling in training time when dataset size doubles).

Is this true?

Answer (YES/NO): NO